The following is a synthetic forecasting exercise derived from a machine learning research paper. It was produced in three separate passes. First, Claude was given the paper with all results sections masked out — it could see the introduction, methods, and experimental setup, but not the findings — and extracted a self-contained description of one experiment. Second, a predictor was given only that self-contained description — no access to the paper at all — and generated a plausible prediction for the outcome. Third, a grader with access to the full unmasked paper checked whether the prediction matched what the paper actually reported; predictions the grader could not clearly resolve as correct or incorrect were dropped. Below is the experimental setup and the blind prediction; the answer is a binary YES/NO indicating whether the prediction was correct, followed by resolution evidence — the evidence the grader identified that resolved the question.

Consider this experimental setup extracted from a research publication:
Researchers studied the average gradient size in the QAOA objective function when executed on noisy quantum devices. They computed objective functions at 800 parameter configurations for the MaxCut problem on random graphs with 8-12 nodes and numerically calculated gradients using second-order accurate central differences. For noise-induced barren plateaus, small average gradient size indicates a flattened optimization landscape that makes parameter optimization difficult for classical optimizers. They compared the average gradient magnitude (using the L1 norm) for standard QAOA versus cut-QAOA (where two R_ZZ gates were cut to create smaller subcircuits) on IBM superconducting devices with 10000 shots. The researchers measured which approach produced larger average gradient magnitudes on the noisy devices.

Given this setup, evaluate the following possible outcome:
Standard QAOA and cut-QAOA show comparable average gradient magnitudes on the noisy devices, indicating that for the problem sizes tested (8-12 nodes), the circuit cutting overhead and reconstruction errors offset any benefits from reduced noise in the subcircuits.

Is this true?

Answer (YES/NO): NO